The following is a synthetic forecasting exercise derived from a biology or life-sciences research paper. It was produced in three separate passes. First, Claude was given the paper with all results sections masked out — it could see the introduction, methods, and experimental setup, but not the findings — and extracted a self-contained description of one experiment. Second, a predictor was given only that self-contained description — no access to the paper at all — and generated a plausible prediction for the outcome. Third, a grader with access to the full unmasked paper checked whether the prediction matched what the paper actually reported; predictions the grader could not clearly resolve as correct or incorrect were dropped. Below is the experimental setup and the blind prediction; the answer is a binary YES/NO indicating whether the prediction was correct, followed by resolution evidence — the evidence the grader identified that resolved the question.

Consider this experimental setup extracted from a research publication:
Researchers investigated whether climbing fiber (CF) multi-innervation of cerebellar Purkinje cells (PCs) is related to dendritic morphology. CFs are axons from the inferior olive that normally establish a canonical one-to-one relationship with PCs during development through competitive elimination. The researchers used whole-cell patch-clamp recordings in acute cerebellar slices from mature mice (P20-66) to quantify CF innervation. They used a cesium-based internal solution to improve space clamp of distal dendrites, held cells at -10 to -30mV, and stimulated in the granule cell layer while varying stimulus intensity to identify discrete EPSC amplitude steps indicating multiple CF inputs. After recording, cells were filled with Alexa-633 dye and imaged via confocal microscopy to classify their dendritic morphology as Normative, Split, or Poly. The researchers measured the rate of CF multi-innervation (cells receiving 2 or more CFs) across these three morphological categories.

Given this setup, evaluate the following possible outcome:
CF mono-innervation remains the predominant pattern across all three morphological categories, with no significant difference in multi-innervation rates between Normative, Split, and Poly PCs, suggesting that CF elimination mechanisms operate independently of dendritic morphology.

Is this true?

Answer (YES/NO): NO